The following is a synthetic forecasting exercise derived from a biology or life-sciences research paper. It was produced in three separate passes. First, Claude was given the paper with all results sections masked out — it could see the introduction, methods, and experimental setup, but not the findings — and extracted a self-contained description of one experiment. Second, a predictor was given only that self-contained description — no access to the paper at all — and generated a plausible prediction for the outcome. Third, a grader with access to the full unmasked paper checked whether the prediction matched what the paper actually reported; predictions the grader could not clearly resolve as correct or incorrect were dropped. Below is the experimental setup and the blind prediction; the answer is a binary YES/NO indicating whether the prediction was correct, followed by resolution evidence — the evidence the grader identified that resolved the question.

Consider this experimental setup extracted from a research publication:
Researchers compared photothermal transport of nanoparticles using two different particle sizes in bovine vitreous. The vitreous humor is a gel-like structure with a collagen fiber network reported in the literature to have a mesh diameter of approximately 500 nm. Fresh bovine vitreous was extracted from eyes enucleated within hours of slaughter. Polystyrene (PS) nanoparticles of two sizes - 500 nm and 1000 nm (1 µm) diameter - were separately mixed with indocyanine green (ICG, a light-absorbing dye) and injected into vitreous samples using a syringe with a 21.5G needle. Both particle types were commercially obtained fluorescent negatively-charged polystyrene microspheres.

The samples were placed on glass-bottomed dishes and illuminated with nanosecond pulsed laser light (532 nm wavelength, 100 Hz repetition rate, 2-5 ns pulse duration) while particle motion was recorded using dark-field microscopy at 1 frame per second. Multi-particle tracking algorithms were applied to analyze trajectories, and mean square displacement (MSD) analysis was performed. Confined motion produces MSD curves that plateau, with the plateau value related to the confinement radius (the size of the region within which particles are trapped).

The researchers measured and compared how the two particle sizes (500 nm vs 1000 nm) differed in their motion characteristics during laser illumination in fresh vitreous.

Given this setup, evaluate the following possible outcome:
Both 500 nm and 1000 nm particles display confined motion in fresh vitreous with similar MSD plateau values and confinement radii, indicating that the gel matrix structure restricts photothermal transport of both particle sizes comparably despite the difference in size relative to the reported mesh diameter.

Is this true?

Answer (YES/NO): NO